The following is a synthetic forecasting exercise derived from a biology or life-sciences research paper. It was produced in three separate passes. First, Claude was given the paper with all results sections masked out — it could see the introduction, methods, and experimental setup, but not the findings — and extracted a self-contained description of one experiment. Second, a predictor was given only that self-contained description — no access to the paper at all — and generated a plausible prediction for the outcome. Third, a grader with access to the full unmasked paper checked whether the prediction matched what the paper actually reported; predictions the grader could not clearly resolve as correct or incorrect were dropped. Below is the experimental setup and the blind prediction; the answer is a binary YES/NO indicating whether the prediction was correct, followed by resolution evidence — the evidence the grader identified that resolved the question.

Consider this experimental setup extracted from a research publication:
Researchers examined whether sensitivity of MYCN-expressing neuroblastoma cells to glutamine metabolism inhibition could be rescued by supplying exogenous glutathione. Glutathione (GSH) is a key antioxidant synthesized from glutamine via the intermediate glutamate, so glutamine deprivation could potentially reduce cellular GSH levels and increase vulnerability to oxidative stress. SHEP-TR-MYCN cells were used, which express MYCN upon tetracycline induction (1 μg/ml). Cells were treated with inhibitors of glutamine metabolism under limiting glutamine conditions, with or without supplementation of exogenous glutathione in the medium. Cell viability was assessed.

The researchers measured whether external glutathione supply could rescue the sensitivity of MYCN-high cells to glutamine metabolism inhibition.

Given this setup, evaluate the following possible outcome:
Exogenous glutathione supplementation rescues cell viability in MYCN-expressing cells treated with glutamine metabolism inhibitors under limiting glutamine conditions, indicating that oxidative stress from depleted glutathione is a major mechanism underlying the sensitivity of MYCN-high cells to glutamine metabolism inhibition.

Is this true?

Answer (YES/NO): NO